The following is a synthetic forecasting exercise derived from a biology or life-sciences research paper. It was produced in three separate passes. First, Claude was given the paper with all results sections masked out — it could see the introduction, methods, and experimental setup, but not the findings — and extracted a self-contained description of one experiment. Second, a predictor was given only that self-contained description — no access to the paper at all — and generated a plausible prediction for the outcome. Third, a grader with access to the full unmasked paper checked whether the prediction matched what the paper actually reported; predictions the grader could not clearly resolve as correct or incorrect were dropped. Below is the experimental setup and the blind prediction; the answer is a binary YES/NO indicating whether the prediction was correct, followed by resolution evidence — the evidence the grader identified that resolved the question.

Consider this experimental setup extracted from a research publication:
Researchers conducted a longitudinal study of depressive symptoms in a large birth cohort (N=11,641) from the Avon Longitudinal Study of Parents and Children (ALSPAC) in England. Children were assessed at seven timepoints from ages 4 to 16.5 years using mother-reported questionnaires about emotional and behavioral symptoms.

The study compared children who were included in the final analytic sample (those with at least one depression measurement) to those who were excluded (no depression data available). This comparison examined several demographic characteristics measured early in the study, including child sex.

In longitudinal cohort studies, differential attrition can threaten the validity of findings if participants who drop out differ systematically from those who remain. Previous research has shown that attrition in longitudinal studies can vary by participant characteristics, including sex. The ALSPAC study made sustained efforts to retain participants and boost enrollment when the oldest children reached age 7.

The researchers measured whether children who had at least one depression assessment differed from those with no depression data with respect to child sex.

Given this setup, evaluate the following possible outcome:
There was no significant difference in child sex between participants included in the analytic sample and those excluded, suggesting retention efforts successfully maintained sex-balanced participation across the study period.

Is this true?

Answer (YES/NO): YES